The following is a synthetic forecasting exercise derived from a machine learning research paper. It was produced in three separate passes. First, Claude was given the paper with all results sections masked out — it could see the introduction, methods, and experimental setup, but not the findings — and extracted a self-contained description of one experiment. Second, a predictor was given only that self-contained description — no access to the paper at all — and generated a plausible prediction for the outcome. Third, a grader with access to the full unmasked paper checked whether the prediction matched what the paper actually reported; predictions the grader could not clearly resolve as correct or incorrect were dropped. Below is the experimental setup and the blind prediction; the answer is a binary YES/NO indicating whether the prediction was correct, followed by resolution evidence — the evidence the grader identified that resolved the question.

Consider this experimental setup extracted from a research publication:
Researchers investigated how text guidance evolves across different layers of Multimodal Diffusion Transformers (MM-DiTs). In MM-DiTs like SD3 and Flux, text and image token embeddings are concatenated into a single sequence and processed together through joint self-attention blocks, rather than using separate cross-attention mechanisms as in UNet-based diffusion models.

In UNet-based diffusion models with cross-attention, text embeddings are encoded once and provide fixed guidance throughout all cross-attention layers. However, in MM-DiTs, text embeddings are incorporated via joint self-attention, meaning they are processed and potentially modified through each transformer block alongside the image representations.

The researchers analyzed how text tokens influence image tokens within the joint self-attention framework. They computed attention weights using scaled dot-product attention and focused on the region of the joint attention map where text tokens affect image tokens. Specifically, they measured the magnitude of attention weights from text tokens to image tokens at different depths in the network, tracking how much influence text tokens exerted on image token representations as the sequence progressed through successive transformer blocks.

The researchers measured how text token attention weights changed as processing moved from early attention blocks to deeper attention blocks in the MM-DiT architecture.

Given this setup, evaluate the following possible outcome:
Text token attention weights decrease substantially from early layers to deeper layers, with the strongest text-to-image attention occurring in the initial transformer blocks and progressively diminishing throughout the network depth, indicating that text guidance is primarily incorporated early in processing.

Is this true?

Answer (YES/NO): YES